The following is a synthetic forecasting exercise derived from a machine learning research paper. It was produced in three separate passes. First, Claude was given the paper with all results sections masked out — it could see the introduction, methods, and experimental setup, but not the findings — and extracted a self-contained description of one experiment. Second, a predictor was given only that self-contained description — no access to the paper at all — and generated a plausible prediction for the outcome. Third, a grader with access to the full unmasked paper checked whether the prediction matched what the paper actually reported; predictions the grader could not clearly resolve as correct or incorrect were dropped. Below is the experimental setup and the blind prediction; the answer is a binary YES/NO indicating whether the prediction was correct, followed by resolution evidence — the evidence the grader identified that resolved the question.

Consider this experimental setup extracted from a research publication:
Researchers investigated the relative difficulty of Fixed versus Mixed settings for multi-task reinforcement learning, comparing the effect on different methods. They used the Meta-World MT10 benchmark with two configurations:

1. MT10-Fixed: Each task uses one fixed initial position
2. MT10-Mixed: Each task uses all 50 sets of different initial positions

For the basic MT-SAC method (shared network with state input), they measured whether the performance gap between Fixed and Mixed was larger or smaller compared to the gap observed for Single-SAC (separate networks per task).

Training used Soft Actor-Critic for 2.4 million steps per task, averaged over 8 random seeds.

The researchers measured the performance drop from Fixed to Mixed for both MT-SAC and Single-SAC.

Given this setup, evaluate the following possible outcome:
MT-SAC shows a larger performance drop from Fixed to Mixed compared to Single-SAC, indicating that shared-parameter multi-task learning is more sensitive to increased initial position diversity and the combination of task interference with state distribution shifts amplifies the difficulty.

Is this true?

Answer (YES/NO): YES